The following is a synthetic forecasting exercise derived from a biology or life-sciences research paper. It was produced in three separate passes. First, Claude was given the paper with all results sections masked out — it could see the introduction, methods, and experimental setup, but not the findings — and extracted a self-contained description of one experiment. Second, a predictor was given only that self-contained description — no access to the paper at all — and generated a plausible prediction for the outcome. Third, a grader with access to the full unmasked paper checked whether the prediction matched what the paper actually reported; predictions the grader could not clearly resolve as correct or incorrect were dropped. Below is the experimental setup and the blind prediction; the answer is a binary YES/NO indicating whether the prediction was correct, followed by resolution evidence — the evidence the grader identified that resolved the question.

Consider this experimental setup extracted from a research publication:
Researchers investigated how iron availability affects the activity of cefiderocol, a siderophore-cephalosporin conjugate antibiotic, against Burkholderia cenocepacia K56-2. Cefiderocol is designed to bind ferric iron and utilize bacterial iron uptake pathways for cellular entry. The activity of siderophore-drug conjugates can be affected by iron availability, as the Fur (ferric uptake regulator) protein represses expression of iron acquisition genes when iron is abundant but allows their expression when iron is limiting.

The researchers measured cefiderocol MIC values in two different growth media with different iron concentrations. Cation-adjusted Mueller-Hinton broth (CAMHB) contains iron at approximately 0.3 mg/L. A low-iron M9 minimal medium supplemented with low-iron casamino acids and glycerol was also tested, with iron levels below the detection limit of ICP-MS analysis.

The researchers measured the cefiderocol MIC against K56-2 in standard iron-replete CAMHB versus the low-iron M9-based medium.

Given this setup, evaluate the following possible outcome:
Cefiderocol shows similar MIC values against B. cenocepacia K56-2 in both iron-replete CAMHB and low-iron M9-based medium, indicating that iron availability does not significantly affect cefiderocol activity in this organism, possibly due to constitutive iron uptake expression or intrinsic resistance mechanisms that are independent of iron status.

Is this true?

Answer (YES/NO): NO